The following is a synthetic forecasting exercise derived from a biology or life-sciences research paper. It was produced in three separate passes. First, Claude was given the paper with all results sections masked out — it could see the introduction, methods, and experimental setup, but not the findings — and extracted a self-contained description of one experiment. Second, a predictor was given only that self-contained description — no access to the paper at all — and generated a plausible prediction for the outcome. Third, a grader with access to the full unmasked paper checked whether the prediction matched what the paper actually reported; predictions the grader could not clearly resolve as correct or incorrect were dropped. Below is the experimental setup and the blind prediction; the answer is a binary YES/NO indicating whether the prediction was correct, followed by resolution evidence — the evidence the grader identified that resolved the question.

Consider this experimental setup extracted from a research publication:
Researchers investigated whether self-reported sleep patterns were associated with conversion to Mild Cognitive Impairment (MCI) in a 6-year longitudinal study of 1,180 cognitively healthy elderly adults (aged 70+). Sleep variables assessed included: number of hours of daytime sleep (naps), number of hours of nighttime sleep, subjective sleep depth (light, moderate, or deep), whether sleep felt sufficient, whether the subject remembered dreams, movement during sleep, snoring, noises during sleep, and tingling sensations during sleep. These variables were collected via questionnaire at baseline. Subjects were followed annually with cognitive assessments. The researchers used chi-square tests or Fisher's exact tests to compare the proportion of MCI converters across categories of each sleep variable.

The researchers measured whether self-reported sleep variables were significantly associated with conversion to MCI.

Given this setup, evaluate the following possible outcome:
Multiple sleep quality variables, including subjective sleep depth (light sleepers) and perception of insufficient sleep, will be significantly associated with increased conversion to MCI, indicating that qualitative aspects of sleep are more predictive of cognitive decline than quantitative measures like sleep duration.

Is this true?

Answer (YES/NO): NO